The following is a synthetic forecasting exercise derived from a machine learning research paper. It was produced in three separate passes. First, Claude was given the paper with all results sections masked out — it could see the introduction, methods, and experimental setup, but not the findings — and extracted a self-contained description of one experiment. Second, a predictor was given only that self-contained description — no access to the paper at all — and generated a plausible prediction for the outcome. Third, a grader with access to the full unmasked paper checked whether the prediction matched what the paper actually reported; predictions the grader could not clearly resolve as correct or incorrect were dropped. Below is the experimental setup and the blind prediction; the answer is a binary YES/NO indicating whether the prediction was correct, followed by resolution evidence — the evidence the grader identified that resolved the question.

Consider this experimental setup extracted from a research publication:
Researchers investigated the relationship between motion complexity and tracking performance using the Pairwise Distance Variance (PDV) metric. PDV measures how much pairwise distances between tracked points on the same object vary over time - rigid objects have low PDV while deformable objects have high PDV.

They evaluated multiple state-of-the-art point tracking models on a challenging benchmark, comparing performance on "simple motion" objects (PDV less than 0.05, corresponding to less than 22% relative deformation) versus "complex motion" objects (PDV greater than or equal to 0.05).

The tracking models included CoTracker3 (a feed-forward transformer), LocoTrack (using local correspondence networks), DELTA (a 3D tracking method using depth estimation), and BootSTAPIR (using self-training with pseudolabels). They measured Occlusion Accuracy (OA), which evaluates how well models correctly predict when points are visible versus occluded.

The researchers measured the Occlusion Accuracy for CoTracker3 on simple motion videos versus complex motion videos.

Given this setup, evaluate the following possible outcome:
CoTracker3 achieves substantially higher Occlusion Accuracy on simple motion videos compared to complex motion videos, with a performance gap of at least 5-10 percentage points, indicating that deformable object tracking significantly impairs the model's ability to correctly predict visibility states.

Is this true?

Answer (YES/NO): YES